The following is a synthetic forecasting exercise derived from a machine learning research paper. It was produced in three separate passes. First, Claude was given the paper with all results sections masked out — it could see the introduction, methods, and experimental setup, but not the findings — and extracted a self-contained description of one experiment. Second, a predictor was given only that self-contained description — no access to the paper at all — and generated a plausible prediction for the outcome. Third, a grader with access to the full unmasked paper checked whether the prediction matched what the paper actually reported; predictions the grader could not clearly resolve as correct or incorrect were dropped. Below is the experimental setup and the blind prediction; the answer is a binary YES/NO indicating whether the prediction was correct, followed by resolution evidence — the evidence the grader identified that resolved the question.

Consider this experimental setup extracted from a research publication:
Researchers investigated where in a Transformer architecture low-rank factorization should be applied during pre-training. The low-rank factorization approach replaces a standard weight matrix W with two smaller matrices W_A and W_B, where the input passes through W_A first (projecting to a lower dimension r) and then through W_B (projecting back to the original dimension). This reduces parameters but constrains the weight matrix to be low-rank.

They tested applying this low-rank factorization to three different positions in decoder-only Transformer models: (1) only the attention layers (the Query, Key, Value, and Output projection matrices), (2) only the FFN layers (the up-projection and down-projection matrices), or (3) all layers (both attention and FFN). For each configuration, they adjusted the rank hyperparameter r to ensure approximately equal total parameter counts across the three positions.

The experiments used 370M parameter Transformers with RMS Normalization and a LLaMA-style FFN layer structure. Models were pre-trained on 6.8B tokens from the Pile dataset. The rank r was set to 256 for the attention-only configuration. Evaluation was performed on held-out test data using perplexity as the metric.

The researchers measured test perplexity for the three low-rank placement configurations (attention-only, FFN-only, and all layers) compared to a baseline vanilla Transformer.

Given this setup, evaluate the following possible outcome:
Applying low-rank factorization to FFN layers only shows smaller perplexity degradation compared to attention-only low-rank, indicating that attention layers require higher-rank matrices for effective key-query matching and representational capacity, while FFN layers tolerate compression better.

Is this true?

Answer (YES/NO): NO